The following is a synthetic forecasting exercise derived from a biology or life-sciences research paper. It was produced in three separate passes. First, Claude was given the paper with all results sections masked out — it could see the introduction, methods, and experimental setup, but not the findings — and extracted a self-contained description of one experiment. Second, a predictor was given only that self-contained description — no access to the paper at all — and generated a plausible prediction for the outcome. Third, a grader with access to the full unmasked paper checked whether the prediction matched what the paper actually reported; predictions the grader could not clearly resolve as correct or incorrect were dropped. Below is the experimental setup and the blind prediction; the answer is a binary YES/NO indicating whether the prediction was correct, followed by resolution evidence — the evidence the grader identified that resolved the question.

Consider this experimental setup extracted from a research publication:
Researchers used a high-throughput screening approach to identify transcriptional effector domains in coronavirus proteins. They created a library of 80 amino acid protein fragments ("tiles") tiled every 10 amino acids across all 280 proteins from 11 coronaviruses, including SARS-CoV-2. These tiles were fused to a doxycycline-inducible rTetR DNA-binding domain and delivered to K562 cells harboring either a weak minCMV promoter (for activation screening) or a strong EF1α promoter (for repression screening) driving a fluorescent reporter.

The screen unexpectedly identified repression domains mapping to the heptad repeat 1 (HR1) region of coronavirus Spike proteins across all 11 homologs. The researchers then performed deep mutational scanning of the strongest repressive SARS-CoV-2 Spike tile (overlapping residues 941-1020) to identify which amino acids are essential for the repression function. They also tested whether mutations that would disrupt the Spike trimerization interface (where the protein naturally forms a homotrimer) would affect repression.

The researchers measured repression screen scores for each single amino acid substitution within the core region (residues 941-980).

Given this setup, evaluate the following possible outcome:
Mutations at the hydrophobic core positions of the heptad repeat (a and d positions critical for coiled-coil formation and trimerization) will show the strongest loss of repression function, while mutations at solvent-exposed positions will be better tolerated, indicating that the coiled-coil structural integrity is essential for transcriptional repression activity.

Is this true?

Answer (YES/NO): NO